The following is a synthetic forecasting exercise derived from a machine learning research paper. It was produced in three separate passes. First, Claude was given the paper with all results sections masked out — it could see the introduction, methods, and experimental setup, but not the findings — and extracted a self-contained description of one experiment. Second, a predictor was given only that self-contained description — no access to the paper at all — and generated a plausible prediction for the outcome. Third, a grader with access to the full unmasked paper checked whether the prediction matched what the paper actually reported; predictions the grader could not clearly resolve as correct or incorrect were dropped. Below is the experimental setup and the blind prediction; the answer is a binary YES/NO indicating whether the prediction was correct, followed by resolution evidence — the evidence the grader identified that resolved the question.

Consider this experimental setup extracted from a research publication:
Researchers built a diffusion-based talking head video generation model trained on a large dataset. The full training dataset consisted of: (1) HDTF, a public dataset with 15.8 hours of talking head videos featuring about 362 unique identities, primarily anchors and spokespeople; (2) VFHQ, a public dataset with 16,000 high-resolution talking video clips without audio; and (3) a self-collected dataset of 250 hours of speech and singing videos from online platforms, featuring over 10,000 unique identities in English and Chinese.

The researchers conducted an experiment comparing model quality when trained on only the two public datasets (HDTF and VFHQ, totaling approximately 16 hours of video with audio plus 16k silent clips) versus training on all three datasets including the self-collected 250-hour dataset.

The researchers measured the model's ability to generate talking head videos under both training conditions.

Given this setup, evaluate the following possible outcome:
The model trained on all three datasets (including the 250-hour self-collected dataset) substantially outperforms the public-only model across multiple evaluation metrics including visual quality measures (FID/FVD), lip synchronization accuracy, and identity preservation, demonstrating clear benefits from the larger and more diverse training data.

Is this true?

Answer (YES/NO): NO